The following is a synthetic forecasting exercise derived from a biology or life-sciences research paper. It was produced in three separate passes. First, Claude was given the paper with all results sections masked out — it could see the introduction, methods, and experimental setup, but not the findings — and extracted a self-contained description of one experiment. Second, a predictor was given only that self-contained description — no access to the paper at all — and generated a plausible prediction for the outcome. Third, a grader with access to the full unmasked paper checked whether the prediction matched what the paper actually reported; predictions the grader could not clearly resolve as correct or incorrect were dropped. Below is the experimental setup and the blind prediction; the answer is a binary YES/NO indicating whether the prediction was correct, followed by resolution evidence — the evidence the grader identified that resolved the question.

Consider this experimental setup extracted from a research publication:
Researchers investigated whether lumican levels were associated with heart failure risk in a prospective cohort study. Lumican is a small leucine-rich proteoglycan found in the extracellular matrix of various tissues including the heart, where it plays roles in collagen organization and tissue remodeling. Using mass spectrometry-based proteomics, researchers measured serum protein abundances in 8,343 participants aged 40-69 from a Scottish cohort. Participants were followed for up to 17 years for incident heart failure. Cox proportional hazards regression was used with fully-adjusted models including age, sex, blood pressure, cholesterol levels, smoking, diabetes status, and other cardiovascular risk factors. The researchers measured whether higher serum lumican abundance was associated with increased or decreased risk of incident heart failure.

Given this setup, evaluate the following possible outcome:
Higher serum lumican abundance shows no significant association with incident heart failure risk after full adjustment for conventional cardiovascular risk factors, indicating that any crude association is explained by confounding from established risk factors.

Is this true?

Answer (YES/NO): NO